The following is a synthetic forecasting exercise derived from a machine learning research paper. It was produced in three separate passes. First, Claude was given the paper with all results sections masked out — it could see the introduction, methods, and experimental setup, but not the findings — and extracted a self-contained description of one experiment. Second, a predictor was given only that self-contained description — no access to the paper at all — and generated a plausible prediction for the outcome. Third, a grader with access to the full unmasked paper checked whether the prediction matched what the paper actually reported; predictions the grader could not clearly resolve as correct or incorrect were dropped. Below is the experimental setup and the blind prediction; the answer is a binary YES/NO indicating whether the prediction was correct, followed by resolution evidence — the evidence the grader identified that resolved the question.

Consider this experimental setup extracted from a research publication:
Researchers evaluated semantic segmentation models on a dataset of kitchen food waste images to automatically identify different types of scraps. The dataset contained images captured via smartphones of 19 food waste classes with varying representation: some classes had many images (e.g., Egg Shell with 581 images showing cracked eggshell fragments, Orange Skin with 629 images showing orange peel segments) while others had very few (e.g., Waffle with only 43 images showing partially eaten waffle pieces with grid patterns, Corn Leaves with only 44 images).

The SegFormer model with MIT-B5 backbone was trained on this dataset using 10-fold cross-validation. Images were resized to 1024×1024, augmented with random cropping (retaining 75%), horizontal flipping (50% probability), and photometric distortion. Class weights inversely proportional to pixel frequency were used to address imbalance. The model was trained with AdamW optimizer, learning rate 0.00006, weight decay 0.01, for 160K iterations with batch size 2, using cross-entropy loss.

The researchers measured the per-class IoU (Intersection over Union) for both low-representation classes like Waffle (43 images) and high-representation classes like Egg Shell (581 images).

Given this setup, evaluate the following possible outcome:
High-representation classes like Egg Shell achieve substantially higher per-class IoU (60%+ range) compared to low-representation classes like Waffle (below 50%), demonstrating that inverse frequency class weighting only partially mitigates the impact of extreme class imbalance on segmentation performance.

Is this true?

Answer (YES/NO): NO